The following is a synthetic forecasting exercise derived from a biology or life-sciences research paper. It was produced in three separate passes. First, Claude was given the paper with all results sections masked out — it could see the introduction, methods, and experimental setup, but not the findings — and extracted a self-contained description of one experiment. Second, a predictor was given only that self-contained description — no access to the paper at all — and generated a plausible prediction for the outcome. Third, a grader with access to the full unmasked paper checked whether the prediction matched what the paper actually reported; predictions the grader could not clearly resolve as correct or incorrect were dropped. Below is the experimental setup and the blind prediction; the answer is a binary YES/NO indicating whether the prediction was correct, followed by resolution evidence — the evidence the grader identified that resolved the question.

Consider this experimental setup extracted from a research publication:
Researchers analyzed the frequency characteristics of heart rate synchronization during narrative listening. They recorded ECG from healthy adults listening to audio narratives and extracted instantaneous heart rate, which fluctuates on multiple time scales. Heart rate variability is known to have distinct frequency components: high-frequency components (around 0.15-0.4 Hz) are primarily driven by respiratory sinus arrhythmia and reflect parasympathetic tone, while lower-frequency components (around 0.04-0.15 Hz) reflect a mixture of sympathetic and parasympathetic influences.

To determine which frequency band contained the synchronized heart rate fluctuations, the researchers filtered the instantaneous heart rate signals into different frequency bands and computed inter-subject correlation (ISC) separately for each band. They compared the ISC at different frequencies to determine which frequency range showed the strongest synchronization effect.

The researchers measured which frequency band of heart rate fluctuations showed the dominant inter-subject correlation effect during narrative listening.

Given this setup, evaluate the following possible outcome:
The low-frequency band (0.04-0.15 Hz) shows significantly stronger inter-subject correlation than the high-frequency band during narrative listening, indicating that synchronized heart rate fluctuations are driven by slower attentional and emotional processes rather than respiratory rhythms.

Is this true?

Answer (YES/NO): NO